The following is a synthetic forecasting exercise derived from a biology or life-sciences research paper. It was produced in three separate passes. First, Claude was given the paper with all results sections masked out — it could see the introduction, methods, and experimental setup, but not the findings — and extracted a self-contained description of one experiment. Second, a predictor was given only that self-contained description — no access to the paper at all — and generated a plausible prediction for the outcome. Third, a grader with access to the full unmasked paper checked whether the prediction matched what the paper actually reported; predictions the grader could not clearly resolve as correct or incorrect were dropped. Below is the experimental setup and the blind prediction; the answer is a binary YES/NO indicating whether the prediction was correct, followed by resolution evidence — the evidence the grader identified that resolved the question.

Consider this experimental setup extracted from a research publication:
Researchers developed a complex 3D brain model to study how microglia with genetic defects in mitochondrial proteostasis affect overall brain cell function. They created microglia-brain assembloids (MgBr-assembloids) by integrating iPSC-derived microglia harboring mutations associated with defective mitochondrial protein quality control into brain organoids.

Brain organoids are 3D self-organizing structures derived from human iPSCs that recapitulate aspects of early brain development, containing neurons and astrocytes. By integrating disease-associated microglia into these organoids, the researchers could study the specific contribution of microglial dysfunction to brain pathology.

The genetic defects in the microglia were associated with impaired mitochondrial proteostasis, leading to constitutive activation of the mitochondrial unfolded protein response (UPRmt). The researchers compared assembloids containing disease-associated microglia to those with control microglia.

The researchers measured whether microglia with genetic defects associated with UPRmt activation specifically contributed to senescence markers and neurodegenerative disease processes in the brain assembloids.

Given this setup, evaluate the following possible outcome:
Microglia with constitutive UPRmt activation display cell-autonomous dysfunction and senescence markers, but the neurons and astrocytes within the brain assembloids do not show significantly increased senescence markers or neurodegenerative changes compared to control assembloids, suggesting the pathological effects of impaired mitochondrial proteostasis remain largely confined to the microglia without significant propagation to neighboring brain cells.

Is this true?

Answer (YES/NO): NO